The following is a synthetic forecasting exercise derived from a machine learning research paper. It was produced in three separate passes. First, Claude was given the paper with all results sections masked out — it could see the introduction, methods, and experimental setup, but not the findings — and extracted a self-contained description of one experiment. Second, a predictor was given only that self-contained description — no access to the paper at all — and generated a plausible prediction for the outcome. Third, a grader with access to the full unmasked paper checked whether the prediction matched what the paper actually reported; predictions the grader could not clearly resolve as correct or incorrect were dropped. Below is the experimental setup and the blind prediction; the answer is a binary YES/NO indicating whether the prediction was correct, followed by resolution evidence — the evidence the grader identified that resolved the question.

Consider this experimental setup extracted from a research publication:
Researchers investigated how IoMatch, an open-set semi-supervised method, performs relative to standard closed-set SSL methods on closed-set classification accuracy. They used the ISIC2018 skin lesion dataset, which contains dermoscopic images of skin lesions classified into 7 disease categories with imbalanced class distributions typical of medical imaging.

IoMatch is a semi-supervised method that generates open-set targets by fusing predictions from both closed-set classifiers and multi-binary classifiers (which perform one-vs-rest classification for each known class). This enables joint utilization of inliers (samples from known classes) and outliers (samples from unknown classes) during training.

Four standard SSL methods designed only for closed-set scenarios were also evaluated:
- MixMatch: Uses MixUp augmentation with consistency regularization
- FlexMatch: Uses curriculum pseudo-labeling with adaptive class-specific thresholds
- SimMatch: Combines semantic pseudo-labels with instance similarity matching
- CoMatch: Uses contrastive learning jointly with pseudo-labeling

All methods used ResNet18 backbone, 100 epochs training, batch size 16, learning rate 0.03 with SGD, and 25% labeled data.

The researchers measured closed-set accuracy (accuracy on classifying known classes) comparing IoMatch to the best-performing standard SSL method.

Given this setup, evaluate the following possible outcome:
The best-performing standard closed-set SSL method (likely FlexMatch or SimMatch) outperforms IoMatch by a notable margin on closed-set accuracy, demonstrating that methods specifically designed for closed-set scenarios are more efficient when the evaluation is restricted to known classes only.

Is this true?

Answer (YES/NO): NO